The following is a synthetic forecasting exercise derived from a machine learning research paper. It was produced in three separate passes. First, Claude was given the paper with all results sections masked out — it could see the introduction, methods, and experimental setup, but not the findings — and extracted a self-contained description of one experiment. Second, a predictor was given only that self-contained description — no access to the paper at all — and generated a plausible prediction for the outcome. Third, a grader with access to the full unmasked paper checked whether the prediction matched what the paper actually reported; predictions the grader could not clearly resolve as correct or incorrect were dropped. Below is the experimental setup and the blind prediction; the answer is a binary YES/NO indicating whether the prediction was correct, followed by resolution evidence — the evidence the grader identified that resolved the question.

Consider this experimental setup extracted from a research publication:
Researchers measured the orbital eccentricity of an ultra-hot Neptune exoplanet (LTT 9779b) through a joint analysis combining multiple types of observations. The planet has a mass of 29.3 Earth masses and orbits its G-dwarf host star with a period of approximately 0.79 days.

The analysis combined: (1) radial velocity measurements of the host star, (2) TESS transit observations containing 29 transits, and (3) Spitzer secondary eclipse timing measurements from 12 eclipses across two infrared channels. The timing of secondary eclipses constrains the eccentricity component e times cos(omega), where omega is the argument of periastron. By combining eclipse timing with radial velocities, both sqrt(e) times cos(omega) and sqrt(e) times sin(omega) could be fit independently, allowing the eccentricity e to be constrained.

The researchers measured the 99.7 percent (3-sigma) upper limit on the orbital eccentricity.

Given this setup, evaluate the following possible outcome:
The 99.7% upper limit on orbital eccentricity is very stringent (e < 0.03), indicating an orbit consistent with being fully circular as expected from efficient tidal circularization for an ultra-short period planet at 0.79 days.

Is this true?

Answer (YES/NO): NO